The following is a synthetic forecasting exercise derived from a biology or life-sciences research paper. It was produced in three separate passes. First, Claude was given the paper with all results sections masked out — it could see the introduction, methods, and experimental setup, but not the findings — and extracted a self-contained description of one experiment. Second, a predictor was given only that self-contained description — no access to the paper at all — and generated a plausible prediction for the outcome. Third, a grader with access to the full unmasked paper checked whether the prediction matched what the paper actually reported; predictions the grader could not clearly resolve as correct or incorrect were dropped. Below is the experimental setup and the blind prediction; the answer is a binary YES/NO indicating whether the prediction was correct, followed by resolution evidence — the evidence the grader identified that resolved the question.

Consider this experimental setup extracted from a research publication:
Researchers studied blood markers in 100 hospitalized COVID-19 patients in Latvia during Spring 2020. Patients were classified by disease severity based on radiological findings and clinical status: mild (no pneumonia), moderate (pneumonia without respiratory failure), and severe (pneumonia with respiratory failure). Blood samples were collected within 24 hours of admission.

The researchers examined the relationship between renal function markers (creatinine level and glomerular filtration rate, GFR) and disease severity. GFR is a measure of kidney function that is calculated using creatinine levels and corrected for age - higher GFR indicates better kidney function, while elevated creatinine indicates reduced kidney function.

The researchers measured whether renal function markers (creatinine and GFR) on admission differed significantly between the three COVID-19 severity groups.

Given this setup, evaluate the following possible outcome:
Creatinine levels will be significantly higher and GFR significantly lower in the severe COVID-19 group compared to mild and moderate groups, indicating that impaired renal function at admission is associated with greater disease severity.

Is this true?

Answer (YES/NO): NO